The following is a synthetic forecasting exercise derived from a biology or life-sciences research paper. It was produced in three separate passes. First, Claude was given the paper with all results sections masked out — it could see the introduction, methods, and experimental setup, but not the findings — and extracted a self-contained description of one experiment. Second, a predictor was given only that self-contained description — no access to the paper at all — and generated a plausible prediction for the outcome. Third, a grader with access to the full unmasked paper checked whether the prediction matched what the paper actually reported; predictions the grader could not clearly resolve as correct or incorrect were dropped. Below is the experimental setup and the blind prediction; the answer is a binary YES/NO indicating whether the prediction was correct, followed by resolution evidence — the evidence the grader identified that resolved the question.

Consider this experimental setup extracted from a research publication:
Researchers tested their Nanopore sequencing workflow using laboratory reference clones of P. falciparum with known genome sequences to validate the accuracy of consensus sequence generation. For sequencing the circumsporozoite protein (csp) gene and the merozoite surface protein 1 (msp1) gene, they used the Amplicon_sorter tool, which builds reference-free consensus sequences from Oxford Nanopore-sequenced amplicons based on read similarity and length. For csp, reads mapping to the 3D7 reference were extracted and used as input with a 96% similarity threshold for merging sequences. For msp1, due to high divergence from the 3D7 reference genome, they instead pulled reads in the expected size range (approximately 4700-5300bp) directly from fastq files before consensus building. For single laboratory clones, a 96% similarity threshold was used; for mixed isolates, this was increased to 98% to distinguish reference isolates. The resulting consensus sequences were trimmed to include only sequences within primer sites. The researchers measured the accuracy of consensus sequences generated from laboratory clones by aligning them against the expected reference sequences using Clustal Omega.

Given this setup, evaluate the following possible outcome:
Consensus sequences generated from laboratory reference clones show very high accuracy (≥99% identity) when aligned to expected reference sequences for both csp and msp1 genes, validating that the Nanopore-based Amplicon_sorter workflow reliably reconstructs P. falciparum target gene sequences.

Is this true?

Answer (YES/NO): YES